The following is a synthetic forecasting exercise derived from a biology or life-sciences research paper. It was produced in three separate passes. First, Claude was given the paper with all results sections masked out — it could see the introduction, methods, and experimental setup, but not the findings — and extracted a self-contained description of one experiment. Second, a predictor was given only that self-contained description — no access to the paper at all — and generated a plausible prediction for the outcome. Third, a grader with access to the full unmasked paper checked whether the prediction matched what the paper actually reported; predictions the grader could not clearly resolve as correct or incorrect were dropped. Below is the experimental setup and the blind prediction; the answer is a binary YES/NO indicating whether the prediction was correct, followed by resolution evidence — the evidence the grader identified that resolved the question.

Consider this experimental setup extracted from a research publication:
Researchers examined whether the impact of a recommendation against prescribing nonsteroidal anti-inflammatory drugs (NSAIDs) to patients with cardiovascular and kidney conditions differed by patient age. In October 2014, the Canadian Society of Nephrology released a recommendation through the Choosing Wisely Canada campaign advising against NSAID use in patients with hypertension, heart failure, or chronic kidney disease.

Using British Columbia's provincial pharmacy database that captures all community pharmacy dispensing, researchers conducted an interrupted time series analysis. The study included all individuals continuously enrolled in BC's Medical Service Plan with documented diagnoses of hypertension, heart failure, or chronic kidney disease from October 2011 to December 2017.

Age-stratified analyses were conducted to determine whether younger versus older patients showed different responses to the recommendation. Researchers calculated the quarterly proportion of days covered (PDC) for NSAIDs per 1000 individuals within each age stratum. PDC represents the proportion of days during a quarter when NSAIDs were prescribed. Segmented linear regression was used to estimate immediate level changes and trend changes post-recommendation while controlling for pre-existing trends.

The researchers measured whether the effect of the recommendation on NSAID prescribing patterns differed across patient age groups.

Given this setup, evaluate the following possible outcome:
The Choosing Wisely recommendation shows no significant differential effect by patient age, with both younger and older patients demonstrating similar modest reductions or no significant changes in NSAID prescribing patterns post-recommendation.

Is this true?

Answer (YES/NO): NO